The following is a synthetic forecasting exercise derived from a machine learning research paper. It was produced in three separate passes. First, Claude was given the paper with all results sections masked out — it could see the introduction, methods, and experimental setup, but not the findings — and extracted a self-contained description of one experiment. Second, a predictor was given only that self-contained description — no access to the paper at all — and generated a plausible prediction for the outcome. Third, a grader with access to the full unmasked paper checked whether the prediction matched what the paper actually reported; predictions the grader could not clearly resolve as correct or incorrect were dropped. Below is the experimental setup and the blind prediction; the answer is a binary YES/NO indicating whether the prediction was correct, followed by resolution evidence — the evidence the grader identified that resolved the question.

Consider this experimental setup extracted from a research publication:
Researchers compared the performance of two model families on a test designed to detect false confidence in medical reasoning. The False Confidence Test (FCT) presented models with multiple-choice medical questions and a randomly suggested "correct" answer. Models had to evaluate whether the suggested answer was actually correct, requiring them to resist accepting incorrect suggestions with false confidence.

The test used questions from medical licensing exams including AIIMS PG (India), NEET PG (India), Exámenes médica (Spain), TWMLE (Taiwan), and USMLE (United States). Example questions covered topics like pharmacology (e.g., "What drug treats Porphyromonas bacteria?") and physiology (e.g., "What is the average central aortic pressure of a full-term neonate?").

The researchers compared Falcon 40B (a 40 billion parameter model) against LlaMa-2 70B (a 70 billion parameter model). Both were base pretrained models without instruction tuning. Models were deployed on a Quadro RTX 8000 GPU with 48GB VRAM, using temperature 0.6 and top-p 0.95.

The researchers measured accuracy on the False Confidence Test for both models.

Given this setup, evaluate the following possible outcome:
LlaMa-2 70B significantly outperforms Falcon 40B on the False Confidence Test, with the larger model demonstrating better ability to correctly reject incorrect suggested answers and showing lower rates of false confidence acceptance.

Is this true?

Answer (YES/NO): YES